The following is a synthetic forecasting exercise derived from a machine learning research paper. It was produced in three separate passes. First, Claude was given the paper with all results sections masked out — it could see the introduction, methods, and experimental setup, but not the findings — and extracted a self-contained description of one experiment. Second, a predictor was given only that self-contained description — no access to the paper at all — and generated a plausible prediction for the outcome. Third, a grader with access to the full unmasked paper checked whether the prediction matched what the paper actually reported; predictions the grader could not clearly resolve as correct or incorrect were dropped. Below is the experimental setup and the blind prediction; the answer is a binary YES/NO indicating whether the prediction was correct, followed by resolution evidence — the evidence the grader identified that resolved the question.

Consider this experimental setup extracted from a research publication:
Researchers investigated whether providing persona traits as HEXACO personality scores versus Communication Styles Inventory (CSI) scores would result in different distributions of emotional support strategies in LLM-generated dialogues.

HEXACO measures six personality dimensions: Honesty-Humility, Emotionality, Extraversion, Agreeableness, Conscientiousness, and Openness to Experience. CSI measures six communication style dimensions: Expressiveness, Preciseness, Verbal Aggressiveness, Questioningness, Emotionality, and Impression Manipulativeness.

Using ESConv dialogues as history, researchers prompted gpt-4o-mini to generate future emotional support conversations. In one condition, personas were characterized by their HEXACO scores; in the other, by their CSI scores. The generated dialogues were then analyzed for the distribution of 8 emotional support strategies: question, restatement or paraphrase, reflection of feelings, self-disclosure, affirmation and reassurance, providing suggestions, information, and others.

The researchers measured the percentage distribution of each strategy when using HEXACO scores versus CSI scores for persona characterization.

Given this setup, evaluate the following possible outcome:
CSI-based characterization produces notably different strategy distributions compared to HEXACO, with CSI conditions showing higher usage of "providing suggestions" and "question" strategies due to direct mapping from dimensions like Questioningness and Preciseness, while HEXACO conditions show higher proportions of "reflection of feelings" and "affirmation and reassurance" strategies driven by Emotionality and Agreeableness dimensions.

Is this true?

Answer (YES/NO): NO